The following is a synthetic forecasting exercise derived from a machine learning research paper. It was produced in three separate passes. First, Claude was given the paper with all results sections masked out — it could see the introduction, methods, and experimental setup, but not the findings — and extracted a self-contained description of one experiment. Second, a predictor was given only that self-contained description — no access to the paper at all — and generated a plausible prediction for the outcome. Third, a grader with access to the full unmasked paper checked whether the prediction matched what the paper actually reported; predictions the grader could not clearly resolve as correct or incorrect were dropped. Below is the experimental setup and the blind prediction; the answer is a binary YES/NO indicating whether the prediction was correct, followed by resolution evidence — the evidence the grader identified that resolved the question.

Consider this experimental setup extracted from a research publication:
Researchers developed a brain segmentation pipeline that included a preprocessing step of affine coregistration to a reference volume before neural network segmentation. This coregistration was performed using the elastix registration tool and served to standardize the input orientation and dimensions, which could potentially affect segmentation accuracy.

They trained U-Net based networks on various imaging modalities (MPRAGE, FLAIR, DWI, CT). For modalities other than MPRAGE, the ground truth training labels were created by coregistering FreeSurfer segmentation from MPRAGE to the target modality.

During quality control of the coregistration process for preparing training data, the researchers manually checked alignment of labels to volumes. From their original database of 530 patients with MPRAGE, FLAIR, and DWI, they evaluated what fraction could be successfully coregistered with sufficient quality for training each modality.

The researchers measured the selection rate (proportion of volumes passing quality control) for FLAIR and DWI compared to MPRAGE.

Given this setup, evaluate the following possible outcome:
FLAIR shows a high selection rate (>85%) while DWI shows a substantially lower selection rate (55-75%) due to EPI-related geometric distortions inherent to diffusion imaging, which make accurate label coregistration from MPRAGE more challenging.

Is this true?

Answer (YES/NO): NO